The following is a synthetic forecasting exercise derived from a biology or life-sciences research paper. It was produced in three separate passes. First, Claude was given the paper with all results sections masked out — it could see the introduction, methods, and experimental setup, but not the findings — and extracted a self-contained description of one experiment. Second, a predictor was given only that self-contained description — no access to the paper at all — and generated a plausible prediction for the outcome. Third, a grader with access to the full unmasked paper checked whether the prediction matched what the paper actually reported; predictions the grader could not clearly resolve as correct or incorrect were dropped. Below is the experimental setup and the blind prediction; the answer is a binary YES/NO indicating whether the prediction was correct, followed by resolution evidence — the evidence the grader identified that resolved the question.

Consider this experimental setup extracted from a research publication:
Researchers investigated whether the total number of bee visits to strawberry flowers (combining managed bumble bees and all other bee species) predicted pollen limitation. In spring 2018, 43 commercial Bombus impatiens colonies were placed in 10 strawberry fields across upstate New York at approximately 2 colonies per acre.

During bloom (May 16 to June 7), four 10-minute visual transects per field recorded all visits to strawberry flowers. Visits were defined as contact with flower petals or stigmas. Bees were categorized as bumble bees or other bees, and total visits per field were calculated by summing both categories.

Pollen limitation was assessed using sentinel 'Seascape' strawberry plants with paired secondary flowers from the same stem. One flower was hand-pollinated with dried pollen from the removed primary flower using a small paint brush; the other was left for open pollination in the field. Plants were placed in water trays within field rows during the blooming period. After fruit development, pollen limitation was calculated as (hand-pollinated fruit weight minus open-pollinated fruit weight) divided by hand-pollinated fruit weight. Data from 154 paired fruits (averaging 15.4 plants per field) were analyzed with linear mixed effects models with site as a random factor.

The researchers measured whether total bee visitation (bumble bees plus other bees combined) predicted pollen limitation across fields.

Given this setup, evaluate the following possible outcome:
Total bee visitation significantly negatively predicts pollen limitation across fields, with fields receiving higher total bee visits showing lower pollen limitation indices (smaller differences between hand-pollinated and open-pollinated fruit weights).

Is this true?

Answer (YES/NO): NO